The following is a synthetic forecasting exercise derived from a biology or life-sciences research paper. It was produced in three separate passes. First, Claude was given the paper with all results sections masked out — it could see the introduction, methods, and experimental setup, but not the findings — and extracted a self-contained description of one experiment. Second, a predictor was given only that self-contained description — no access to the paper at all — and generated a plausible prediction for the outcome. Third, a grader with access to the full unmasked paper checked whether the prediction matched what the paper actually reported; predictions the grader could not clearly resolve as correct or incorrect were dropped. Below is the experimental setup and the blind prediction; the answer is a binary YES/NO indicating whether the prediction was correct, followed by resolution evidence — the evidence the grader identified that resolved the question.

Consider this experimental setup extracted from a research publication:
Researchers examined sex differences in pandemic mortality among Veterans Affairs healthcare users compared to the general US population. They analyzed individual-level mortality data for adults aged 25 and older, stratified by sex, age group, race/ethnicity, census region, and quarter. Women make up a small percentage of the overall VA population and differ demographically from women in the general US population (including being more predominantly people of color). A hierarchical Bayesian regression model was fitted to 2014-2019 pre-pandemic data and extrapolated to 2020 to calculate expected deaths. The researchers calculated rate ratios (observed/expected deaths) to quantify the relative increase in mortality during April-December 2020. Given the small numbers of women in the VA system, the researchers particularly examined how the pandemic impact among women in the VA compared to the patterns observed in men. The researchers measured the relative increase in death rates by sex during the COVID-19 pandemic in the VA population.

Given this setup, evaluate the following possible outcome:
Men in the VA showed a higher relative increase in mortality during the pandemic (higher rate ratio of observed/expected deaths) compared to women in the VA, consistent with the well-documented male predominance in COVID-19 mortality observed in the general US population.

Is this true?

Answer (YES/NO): NO